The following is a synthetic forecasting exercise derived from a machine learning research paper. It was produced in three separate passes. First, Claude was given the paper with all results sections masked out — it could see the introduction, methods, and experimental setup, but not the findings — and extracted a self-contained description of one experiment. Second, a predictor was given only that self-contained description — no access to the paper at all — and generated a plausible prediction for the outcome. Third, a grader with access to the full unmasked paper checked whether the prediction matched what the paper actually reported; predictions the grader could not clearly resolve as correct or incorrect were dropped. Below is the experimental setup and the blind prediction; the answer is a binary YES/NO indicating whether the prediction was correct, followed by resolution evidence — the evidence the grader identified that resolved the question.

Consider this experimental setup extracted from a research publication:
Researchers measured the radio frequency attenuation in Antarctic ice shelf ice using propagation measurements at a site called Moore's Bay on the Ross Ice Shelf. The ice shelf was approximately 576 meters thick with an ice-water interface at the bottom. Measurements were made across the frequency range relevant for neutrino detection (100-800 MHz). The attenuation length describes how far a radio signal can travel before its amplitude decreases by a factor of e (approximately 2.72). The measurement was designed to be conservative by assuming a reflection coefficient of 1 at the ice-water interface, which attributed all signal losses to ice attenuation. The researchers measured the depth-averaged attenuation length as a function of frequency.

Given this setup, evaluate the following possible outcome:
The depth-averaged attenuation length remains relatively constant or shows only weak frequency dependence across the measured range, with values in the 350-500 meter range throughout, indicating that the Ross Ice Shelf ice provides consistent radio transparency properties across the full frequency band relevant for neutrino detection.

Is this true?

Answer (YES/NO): NO